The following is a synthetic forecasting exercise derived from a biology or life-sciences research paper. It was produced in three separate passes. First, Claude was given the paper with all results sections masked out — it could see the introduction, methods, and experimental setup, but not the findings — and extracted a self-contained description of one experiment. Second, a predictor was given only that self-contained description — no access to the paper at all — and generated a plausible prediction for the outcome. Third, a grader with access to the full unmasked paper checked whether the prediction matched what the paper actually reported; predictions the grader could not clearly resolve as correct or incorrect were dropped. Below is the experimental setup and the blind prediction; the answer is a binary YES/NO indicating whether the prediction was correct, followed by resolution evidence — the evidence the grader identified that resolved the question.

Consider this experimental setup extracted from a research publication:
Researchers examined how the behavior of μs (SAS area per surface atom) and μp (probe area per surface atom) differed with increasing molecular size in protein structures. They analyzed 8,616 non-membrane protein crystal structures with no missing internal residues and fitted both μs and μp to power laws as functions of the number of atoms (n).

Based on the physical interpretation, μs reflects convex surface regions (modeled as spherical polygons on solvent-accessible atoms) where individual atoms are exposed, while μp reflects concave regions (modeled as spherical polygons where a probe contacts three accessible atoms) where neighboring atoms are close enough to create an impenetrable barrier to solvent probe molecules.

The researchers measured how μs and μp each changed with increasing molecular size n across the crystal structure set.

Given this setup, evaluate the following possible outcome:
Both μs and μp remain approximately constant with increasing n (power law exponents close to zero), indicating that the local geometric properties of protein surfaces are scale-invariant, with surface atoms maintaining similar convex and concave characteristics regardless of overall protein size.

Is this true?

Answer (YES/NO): NO